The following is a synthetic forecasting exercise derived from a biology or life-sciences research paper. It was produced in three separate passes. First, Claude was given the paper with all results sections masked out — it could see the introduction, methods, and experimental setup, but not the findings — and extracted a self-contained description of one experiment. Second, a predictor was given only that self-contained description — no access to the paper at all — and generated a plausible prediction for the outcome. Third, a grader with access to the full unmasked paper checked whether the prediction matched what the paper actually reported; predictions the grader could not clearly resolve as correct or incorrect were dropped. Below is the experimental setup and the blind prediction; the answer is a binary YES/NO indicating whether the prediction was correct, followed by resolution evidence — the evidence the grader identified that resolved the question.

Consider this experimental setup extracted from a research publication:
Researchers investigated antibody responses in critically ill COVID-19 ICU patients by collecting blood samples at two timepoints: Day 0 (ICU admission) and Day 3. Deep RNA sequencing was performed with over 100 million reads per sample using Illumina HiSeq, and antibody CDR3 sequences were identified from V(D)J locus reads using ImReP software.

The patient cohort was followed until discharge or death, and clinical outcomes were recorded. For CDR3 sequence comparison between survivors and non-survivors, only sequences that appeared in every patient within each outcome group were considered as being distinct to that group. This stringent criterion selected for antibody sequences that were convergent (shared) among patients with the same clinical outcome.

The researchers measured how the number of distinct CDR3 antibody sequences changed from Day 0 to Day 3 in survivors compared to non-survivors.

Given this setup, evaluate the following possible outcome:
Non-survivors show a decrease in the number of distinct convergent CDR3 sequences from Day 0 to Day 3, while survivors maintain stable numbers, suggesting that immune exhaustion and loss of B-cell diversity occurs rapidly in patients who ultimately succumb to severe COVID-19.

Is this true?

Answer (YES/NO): NO